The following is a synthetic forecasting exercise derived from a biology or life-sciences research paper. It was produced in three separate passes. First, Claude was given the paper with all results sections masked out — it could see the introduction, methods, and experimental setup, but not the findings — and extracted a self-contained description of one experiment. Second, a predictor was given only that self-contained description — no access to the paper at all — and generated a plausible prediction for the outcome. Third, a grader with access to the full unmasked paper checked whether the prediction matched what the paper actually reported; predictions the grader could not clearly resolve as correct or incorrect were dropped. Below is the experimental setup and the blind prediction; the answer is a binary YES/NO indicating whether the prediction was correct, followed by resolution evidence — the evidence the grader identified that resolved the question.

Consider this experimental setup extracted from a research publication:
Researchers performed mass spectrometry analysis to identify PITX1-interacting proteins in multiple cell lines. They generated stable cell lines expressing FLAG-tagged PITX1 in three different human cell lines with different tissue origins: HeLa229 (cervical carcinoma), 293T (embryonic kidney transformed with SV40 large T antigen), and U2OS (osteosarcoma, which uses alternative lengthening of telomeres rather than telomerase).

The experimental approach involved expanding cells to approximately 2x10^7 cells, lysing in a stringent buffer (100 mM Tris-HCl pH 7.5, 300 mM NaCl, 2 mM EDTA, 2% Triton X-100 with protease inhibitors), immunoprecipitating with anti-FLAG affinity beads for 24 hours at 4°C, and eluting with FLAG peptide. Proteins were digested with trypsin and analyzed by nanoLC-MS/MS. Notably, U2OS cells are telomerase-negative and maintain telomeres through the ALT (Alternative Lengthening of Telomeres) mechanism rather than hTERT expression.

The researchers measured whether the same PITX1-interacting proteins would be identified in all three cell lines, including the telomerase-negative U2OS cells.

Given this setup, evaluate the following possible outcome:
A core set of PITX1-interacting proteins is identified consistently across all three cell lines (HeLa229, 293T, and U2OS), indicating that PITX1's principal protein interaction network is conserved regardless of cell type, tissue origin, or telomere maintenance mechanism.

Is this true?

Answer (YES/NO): NO